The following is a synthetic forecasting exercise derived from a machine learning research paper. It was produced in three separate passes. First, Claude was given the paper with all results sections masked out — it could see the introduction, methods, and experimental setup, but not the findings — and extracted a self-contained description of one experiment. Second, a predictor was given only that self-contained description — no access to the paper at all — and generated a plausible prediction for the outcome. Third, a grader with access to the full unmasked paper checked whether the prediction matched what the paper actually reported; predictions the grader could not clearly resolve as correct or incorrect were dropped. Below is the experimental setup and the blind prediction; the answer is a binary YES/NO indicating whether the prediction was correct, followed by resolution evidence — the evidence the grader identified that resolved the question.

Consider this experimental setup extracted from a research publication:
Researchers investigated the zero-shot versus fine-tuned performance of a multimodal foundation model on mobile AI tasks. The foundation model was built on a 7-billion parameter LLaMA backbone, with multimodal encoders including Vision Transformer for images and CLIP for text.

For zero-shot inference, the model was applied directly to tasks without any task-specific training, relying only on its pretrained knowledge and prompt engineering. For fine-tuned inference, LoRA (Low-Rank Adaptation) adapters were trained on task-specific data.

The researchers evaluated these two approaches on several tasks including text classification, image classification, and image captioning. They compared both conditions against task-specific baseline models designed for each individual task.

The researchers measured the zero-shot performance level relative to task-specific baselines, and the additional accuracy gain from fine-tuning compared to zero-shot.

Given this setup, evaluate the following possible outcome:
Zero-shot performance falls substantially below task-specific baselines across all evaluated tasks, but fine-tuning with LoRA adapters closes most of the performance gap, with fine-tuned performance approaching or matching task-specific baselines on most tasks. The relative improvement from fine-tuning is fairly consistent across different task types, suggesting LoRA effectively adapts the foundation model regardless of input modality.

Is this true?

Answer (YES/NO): NO